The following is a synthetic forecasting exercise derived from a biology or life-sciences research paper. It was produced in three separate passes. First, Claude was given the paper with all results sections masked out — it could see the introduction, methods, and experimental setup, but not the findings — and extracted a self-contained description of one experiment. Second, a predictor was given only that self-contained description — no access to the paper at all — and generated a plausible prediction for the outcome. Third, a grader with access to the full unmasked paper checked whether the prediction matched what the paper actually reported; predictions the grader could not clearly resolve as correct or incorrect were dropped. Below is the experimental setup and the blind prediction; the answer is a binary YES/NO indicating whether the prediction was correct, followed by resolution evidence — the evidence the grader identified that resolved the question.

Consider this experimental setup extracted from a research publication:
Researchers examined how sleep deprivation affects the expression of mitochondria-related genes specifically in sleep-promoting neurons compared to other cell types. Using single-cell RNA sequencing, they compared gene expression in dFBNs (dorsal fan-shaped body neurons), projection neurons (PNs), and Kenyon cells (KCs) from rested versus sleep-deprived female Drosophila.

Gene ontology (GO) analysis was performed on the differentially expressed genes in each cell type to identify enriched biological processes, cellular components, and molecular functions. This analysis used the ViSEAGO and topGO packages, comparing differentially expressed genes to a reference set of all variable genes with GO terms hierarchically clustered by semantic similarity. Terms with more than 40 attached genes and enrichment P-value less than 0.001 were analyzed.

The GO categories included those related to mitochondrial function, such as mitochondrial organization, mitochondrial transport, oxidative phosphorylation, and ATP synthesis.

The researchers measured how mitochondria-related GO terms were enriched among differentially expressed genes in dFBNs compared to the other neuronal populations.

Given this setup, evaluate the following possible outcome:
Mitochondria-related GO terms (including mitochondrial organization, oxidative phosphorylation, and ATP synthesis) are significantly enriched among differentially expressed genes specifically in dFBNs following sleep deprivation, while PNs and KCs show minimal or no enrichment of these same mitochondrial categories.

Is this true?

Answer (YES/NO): YES